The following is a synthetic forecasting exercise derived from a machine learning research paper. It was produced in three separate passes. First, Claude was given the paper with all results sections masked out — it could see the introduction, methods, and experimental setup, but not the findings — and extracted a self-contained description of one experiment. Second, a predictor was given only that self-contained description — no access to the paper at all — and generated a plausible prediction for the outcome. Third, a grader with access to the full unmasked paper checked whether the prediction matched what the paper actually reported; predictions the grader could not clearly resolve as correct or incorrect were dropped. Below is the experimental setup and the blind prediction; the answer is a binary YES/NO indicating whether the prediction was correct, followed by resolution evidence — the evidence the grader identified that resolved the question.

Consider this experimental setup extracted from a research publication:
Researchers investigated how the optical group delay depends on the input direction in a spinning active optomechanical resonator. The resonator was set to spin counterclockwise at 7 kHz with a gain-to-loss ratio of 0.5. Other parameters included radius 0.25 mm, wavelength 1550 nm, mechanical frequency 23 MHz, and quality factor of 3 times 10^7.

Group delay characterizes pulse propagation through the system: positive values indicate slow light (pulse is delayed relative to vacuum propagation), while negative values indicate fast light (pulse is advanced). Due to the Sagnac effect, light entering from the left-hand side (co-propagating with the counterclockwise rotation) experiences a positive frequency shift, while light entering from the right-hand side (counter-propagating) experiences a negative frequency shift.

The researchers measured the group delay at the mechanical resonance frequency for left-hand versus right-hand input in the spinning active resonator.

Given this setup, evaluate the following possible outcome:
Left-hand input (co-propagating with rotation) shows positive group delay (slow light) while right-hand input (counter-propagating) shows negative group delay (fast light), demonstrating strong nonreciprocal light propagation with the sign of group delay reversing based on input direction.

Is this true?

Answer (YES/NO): NO